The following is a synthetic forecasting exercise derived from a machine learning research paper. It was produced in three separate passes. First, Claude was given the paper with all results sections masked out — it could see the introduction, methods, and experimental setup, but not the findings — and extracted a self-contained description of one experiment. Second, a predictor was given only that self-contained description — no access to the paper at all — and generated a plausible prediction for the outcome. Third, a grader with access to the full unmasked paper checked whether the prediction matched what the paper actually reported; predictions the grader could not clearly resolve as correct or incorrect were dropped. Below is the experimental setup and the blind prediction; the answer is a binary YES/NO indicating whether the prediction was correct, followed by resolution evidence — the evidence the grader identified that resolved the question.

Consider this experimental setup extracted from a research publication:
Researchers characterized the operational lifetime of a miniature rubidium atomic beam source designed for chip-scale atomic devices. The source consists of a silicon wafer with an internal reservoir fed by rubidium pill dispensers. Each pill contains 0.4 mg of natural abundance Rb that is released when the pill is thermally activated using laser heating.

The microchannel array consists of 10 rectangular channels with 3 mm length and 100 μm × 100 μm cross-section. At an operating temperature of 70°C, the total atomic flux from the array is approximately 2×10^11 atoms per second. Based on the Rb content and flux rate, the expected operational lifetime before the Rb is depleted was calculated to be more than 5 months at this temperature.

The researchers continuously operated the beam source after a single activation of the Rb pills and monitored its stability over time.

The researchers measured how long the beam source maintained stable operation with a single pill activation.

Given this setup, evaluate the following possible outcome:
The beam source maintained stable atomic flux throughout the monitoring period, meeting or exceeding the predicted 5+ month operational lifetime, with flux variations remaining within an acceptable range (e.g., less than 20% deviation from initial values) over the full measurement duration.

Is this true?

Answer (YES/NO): NO